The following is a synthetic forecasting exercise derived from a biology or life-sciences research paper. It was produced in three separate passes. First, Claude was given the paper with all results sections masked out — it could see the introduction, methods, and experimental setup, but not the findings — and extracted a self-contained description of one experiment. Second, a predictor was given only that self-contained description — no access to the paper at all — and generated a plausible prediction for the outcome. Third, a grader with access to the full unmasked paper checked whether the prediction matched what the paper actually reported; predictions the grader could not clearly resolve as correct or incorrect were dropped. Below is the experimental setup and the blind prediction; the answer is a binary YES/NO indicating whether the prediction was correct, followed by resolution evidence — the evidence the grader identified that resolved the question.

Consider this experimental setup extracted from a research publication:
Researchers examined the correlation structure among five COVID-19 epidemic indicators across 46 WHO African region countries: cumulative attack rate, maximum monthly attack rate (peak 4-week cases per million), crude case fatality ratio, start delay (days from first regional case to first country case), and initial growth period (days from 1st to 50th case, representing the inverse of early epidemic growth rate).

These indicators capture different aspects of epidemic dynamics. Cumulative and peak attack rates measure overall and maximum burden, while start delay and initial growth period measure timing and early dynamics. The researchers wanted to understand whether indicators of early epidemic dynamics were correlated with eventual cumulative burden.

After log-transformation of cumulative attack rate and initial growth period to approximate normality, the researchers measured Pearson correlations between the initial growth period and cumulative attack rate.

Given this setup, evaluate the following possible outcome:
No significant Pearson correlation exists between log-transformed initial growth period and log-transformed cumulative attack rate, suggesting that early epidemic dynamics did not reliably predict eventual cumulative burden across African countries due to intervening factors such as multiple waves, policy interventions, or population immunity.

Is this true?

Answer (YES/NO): YES